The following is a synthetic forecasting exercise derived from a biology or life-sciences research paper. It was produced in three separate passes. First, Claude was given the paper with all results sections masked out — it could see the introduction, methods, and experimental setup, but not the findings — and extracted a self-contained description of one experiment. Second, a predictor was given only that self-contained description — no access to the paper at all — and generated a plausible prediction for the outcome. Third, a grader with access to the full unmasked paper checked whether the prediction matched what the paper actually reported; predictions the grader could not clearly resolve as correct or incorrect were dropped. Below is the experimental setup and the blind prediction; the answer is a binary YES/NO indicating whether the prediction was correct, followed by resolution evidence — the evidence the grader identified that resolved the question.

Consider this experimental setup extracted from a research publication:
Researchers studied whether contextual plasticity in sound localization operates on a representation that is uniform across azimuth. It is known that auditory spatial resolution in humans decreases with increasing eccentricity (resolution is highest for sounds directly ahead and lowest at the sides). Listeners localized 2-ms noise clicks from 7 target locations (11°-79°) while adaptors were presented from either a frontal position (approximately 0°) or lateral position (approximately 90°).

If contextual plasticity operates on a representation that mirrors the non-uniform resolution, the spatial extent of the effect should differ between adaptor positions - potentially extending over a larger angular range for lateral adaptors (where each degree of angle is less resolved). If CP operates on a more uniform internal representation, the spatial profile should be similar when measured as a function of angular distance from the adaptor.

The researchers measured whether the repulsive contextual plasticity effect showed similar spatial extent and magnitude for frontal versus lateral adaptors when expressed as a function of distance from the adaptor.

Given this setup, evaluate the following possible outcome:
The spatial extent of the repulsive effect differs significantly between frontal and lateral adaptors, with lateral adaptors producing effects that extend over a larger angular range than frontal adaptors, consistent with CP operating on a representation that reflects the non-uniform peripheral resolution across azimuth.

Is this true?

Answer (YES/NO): NO